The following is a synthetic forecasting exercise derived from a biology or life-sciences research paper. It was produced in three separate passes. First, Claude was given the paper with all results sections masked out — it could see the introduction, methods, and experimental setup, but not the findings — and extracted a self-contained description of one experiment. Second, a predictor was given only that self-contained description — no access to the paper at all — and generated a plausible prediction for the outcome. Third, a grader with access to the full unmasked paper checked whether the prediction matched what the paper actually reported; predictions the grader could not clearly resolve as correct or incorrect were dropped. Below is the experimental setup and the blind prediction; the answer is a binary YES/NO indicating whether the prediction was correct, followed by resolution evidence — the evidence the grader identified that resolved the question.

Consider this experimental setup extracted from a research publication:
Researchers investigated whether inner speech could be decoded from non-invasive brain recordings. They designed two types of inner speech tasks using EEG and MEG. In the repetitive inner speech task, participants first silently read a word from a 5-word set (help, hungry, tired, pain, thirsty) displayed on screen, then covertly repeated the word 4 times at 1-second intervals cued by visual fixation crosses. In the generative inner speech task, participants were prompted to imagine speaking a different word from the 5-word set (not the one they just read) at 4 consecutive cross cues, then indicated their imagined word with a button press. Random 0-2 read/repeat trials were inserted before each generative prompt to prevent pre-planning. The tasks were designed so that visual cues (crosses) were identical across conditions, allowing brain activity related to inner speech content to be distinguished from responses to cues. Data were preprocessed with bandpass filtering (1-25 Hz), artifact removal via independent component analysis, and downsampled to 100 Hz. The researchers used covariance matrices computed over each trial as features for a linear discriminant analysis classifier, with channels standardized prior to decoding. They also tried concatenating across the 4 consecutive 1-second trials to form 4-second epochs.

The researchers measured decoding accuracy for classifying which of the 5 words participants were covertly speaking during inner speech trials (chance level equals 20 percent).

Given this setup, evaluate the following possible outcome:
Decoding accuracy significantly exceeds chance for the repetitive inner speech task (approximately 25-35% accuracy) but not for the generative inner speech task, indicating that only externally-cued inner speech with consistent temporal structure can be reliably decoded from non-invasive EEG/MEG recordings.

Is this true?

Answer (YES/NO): NO